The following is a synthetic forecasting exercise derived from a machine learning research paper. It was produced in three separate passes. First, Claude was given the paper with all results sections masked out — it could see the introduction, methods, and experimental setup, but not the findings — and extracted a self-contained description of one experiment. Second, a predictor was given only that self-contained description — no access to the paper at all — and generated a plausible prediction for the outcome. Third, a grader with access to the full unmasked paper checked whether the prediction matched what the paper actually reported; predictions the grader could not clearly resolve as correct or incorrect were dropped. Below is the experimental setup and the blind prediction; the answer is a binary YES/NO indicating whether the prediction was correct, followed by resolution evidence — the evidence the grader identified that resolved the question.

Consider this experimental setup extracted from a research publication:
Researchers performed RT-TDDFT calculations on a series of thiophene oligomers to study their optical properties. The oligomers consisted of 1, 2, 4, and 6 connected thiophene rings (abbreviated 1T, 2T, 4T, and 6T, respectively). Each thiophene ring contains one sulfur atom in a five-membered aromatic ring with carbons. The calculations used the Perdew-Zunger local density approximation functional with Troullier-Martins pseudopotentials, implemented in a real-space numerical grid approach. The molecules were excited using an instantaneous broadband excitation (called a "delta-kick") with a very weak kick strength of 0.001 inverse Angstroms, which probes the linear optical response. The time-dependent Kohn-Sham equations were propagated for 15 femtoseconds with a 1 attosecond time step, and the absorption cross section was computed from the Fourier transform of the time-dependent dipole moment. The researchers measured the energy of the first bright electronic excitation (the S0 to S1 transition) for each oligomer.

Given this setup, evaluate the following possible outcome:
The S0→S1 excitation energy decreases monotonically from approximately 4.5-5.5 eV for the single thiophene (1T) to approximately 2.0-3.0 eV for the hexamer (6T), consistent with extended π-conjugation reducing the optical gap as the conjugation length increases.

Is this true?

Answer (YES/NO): YES